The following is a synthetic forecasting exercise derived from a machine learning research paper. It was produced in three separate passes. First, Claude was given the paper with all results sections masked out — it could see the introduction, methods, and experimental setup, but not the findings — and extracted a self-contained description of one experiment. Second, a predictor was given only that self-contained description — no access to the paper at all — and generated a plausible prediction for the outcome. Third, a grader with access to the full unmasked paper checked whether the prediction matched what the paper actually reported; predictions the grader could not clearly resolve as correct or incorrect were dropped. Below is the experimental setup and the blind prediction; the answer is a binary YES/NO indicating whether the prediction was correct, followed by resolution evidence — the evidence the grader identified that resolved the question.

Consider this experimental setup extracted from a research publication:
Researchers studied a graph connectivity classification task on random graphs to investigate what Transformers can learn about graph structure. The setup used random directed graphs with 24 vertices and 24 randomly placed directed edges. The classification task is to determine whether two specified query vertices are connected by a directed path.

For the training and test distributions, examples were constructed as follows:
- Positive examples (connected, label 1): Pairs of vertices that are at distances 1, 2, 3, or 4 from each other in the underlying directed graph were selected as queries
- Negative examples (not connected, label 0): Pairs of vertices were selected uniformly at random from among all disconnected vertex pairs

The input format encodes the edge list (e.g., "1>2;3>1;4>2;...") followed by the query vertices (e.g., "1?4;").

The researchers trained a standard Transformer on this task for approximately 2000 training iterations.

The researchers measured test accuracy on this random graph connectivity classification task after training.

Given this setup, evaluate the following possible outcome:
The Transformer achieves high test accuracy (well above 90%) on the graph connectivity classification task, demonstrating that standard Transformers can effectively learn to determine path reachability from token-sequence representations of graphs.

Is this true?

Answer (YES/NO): NO